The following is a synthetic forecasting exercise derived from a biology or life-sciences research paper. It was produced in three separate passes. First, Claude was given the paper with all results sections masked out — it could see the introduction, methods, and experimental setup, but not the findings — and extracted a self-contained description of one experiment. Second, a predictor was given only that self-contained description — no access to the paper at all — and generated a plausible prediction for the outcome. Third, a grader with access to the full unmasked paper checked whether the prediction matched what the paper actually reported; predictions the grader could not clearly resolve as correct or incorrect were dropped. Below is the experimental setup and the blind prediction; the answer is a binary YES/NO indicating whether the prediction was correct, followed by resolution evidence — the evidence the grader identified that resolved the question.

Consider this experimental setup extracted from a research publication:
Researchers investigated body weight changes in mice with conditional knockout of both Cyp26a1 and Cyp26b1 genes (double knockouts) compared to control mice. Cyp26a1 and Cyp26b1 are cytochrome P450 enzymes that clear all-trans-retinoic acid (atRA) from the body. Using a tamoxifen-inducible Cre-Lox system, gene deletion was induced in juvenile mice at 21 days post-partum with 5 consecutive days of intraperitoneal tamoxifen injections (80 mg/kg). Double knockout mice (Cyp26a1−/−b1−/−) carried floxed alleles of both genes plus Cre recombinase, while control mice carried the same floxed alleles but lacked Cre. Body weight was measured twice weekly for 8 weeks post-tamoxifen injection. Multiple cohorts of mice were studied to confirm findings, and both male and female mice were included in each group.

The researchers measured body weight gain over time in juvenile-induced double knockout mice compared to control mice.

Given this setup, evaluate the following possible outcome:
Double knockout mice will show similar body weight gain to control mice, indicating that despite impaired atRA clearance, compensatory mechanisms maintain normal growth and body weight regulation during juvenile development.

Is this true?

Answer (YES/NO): NO